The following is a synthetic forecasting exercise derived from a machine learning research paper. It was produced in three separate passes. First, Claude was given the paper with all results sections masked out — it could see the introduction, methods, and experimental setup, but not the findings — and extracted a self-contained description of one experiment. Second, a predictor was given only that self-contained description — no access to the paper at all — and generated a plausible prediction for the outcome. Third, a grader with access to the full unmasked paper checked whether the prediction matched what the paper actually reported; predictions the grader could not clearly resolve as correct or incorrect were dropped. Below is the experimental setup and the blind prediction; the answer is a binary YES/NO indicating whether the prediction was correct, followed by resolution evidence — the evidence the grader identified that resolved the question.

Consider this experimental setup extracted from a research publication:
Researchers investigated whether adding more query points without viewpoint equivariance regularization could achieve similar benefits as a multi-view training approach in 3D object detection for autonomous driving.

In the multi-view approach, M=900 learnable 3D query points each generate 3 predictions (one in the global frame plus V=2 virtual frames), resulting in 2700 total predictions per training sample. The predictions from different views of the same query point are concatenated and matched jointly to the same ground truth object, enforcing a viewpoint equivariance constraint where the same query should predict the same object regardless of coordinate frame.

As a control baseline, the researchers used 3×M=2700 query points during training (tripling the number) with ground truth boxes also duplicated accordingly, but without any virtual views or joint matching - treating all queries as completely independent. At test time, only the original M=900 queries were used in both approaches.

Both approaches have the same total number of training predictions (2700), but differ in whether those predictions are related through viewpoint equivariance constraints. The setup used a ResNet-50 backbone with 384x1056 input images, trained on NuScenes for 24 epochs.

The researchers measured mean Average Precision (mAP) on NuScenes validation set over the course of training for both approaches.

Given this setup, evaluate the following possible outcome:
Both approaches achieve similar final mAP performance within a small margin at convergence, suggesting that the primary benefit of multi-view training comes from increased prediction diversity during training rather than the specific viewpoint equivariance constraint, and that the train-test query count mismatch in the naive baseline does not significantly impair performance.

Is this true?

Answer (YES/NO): NO